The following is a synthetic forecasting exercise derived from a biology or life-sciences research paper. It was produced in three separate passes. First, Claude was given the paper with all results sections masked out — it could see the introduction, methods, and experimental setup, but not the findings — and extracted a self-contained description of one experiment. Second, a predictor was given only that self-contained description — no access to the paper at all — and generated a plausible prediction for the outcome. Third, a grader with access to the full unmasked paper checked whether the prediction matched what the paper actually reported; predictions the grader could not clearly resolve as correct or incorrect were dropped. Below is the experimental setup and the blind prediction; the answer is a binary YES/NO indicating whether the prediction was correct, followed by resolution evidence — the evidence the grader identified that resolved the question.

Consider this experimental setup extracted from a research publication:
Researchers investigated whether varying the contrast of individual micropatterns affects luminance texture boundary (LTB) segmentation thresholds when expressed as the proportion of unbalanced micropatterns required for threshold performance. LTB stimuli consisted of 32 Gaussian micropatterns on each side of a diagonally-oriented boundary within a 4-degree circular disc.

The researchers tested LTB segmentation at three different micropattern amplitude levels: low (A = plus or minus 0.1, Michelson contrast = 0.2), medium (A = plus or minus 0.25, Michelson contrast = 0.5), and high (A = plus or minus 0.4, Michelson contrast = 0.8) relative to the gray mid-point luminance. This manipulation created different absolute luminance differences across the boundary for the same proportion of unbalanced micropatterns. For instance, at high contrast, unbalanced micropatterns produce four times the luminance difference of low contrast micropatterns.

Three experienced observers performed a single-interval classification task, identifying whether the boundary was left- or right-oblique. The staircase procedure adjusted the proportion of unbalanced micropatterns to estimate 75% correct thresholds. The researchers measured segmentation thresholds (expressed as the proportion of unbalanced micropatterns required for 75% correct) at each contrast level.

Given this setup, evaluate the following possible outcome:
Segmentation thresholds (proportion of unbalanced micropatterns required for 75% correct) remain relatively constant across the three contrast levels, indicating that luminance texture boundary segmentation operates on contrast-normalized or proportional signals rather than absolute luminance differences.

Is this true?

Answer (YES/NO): YES